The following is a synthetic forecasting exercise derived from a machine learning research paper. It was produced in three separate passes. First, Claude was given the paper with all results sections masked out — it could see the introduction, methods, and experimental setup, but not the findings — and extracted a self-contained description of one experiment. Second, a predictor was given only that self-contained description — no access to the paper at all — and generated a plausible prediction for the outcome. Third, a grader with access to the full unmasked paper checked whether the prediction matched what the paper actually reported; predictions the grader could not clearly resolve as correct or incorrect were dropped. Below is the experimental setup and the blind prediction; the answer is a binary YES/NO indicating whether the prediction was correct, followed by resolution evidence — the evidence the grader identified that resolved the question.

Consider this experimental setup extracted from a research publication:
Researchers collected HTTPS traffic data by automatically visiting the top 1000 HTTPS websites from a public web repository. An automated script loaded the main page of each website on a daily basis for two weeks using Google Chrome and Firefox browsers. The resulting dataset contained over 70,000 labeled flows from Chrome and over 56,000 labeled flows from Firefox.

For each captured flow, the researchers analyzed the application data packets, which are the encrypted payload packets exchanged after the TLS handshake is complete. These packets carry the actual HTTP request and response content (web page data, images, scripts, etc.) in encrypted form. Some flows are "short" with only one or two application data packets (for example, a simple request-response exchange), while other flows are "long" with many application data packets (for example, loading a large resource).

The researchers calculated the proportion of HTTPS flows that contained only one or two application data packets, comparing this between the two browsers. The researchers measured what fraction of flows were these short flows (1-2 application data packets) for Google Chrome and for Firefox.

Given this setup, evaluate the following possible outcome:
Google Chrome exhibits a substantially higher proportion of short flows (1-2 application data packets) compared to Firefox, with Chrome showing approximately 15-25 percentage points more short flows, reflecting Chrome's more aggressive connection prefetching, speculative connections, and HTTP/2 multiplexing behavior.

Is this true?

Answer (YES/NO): NO